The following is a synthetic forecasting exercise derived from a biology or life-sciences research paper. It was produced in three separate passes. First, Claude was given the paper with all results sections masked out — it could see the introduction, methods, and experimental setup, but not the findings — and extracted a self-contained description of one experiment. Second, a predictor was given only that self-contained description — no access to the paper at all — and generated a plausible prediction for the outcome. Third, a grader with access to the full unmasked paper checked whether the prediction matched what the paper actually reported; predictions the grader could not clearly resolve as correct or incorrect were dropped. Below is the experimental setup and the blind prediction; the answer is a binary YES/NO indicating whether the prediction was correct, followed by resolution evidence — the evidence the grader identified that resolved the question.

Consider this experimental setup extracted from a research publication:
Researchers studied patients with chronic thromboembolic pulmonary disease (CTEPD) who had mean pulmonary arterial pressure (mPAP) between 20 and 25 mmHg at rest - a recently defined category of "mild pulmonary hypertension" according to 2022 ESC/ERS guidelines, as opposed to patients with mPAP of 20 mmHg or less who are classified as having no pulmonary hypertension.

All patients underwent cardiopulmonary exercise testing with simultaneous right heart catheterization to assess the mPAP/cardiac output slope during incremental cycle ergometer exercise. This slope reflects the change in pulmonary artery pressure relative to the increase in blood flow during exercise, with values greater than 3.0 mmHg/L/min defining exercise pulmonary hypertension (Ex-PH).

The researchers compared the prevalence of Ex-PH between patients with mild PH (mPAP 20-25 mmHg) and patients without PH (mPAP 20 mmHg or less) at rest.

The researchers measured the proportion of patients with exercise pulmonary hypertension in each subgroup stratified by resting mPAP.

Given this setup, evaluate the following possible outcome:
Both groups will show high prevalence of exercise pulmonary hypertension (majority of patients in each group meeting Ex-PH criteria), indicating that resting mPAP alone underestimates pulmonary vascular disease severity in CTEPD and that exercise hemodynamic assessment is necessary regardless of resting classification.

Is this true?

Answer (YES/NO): YES